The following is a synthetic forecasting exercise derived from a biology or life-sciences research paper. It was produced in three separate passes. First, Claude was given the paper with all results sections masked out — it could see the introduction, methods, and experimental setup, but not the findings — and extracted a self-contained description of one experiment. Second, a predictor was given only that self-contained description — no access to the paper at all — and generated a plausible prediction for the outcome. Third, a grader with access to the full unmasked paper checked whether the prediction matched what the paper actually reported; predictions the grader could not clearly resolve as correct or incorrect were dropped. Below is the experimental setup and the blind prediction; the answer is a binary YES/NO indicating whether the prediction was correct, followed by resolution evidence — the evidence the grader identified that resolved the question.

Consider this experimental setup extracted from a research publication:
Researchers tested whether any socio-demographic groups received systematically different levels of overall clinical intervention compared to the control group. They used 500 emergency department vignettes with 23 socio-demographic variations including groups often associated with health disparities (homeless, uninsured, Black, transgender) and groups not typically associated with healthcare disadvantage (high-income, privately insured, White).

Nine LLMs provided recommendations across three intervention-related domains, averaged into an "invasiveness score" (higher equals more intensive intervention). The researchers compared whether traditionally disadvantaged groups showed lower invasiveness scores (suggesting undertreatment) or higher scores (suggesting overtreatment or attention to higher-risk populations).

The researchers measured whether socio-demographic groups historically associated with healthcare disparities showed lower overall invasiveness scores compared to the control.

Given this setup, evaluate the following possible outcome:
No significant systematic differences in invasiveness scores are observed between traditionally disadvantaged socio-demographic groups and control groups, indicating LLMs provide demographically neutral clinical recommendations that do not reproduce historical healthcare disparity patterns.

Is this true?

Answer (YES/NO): NO